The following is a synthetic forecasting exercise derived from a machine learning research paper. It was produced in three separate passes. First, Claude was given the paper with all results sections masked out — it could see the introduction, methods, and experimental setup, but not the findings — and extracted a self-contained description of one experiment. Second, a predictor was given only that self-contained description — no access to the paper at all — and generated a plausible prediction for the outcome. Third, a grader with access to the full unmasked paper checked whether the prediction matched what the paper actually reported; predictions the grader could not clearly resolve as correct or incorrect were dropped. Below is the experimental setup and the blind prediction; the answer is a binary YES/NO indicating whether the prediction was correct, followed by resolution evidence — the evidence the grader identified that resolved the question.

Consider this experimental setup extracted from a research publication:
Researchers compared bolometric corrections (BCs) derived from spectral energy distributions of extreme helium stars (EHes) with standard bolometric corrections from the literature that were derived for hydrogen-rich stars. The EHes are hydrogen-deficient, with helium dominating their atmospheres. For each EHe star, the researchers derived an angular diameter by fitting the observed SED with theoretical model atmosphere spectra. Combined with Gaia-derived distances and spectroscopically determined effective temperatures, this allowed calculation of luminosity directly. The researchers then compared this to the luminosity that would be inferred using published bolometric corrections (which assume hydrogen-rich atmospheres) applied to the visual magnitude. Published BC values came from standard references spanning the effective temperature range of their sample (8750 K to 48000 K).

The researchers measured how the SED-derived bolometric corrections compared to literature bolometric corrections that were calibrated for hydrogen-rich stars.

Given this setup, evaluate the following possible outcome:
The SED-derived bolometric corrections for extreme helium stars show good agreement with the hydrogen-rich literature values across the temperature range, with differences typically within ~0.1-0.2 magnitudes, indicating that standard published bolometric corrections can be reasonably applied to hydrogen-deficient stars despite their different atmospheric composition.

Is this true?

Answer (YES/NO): NO